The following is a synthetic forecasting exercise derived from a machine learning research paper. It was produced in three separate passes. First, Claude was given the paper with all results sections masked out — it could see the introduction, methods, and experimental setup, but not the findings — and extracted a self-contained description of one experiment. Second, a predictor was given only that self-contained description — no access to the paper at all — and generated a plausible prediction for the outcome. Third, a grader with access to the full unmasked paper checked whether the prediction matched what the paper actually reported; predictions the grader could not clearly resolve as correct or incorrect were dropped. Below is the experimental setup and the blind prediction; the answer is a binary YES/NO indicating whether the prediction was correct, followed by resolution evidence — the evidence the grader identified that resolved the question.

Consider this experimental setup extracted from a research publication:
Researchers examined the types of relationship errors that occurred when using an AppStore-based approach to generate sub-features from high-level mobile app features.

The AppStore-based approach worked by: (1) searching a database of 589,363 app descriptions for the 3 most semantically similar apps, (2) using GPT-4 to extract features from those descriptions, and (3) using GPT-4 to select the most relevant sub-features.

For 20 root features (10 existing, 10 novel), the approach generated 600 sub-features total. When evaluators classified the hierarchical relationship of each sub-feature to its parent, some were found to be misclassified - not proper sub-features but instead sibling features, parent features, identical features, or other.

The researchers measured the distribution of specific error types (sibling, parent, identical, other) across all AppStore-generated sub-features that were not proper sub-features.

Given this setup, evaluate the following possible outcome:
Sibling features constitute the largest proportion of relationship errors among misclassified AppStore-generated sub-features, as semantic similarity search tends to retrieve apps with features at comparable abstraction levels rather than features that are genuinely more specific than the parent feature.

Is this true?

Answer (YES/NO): NO